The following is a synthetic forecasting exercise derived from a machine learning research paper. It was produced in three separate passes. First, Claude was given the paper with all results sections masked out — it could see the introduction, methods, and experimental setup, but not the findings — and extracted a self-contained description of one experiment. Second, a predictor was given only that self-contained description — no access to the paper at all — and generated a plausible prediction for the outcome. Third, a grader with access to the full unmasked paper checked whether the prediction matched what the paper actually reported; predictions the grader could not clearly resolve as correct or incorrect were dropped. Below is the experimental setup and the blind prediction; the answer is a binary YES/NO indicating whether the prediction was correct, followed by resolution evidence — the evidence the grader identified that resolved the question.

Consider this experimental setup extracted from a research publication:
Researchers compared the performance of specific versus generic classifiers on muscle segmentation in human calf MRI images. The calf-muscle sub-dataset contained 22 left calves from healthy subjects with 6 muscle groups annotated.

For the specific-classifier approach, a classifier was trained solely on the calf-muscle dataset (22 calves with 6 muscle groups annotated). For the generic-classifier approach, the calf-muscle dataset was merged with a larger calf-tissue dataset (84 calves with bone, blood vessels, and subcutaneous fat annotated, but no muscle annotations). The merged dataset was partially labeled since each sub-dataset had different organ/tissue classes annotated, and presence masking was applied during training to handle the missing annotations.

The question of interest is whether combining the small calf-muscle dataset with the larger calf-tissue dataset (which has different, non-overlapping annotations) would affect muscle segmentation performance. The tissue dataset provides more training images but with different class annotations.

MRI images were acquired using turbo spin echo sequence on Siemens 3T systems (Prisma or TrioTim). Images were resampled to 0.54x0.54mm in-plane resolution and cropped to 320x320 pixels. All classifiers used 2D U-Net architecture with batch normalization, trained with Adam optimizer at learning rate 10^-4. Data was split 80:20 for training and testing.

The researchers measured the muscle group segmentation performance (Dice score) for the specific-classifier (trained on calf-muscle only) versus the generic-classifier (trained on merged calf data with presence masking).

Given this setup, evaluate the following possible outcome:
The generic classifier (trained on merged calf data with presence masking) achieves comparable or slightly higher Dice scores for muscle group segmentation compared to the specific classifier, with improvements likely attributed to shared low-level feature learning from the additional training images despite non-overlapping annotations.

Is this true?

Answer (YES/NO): NO